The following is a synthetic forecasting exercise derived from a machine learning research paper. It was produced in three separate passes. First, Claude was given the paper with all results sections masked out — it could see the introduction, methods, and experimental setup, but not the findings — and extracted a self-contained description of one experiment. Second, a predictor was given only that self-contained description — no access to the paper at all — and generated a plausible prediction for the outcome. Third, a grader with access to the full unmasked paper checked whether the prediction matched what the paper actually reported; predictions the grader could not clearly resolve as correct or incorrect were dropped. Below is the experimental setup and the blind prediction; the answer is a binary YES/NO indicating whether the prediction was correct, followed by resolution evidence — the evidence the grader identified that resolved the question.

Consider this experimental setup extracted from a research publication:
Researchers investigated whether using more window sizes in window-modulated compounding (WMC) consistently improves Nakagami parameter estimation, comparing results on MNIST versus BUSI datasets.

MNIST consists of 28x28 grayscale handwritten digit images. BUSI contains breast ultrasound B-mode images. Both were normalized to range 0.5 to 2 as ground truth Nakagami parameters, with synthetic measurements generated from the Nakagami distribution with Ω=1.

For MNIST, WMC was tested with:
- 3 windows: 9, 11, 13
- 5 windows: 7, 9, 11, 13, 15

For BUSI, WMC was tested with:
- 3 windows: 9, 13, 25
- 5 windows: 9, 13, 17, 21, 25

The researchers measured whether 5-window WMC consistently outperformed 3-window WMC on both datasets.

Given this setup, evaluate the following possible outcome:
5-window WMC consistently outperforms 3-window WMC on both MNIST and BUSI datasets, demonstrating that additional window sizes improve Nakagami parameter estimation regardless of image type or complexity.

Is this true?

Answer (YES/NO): NO